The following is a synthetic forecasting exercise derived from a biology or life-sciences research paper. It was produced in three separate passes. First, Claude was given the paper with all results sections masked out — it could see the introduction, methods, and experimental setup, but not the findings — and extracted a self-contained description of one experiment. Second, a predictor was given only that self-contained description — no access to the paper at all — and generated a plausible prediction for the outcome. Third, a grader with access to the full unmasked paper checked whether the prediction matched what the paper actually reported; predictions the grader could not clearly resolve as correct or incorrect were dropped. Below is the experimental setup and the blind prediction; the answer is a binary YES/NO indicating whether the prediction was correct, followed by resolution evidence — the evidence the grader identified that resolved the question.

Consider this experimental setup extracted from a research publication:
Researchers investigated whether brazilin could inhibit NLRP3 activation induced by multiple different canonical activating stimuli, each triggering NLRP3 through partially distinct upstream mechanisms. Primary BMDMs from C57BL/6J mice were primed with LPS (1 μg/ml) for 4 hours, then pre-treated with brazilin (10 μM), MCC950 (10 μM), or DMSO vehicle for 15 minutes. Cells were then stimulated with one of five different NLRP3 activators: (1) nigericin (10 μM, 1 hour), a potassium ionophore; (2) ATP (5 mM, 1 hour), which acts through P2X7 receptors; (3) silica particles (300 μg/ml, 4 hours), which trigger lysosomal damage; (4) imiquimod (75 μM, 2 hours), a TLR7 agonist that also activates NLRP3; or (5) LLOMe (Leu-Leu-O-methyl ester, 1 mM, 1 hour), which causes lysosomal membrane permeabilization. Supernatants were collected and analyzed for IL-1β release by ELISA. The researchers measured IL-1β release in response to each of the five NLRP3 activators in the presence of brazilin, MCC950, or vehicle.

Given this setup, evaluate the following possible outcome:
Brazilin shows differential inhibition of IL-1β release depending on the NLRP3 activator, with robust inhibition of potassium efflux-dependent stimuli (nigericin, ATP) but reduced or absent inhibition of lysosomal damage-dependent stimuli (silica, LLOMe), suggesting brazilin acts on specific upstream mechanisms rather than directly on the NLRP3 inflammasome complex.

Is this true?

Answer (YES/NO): NO